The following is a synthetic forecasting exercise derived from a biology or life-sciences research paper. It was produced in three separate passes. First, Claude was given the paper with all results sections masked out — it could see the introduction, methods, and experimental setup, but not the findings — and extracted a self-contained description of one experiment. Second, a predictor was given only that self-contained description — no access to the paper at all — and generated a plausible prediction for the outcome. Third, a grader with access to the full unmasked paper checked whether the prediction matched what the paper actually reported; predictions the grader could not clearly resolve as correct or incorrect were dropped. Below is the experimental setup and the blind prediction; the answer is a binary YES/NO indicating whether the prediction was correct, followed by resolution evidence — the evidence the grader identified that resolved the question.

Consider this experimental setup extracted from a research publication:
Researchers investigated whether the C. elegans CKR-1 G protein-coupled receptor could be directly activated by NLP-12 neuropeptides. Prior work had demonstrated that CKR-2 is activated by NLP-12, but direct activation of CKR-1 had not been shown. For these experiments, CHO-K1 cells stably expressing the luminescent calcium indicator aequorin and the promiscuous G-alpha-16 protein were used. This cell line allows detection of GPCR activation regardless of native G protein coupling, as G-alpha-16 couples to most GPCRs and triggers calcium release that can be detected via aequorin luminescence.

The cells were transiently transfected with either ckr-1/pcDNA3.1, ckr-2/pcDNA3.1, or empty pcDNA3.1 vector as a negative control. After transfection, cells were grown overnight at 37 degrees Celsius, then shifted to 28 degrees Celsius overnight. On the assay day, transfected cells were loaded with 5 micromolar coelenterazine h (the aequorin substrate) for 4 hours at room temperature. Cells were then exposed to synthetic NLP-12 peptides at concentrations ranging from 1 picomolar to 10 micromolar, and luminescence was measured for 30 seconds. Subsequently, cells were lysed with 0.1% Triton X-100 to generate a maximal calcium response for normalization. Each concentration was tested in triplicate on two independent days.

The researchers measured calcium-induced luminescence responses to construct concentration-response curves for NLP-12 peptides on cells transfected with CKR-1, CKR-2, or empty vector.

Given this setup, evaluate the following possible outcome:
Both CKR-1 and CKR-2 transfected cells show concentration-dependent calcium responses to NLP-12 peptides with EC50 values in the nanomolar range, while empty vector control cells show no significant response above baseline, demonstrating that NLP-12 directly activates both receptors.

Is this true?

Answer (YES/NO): YES